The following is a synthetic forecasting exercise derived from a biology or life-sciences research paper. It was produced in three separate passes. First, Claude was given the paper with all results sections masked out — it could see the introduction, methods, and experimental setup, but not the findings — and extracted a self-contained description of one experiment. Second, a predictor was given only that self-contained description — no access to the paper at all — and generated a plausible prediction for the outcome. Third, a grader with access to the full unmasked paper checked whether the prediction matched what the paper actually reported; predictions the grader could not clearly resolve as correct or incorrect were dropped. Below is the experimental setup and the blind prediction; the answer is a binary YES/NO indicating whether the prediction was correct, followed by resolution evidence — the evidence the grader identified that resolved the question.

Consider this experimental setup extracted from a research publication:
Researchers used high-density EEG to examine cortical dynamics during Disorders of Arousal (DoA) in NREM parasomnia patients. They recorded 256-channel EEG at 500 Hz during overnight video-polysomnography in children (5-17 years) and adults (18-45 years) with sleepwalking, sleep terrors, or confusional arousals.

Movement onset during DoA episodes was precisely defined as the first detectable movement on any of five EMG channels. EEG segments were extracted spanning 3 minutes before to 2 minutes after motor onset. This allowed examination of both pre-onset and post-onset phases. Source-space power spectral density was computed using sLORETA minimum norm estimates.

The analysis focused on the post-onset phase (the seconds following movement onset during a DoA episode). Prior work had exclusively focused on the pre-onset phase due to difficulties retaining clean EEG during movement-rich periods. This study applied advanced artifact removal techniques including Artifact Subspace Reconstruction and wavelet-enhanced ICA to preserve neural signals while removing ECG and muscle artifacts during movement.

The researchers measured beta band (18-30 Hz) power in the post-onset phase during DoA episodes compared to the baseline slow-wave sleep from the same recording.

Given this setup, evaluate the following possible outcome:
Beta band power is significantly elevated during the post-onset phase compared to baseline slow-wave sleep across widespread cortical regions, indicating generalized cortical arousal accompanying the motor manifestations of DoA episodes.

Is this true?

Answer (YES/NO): YES